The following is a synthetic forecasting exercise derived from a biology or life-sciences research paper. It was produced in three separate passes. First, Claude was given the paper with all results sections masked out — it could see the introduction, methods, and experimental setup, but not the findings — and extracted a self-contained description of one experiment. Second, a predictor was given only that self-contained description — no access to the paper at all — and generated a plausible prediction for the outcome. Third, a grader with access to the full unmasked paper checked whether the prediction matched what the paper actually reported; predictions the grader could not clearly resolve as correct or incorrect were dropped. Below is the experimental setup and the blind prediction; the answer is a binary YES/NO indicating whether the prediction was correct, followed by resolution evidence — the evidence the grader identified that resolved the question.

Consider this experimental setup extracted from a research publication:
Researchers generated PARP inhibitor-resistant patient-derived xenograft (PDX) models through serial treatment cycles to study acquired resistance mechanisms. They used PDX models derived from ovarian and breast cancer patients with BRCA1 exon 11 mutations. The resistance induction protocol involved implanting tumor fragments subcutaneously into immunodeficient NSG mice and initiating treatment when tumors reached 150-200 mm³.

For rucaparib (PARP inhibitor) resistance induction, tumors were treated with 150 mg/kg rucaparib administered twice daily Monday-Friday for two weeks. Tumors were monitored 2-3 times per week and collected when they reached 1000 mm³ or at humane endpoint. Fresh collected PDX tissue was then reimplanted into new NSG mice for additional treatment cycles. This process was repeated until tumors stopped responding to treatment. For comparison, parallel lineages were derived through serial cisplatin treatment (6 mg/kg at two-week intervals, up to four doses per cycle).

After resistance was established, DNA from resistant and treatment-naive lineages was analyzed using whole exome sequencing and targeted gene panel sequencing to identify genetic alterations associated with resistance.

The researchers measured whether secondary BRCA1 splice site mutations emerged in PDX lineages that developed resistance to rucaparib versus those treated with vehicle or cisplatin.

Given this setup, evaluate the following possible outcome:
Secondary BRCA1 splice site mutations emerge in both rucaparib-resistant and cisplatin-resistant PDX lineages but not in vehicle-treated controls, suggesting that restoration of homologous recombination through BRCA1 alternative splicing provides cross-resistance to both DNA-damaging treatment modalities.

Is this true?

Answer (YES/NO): NO